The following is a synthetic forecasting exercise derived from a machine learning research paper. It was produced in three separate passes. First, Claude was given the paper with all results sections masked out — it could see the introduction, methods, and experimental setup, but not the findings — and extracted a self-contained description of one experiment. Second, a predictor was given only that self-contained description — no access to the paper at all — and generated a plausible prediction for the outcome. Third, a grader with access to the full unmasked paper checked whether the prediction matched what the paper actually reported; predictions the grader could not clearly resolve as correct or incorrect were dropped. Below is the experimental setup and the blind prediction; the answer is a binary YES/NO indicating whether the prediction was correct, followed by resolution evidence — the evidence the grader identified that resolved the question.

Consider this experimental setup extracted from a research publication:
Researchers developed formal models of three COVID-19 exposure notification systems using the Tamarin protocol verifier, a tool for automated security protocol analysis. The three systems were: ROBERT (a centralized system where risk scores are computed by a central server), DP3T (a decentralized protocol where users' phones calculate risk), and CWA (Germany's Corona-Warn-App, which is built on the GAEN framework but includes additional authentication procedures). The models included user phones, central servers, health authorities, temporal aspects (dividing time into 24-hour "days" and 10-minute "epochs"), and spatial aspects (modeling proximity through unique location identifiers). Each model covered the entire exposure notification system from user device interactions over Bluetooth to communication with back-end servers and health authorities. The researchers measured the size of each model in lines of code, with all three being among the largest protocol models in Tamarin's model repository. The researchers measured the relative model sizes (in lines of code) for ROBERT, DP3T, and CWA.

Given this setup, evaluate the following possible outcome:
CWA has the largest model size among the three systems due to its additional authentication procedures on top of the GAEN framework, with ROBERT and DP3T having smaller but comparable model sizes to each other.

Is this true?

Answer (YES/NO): YES